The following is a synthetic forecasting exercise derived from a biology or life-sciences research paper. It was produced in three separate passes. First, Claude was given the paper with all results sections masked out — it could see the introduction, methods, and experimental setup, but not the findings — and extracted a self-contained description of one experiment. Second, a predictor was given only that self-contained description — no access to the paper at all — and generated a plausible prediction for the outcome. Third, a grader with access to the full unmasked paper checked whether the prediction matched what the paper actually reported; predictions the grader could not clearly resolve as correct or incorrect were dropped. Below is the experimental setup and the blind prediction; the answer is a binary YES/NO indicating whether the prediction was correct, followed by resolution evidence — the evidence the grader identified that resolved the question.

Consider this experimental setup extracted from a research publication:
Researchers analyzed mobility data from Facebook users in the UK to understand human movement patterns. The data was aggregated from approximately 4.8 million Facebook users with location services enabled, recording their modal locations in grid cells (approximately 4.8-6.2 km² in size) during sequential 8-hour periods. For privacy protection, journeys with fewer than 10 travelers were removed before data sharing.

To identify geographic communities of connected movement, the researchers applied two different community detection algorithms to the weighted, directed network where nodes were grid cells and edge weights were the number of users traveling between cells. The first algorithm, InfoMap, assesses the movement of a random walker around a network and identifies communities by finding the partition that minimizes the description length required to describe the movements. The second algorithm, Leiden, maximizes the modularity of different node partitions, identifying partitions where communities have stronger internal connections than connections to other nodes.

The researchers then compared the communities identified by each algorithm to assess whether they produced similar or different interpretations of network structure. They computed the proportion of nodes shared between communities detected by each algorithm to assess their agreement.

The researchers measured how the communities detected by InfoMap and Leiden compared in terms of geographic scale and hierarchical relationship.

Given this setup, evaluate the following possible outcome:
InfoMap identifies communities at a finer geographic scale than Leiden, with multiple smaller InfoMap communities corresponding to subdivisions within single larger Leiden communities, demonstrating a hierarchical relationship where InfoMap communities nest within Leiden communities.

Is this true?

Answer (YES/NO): YES